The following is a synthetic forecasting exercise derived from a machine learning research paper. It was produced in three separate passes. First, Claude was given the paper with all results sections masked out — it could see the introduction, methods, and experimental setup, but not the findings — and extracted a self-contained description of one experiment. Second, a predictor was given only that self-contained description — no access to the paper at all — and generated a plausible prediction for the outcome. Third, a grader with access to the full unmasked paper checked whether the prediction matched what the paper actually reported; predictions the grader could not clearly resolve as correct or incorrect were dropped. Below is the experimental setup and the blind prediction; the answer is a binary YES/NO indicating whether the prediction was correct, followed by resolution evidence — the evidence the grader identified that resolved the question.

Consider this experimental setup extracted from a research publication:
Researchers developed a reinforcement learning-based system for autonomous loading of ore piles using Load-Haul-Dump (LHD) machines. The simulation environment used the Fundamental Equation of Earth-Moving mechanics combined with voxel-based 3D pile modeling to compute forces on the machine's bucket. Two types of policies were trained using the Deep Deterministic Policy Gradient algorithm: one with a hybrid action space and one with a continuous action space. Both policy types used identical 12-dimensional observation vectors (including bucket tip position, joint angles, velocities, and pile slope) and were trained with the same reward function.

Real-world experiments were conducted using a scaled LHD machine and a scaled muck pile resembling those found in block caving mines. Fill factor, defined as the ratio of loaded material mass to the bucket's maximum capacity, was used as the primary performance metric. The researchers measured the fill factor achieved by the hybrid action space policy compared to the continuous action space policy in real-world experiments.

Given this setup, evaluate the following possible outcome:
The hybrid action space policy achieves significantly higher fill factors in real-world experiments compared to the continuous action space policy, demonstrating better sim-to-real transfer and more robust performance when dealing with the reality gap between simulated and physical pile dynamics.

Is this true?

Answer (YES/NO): NO